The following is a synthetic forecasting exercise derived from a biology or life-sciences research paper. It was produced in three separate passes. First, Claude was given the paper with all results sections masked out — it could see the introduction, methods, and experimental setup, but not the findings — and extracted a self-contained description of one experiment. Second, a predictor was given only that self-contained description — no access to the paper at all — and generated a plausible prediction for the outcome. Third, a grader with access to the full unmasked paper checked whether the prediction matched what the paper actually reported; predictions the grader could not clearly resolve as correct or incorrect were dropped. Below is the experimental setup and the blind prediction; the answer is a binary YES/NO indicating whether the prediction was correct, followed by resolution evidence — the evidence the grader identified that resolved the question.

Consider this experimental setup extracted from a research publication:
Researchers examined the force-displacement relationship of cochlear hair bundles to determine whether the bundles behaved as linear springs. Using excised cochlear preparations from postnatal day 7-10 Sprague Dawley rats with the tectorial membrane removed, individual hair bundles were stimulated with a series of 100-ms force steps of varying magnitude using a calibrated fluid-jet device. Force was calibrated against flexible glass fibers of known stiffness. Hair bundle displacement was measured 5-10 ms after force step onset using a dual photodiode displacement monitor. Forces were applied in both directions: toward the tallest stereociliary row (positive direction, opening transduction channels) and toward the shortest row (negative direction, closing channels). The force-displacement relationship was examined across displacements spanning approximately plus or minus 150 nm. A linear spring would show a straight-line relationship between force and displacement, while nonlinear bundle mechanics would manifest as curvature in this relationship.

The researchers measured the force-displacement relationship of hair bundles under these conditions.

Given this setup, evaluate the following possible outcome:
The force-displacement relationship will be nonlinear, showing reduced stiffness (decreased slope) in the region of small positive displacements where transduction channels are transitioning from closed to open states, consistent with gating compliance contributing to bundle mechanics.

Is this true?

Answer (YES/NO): NO